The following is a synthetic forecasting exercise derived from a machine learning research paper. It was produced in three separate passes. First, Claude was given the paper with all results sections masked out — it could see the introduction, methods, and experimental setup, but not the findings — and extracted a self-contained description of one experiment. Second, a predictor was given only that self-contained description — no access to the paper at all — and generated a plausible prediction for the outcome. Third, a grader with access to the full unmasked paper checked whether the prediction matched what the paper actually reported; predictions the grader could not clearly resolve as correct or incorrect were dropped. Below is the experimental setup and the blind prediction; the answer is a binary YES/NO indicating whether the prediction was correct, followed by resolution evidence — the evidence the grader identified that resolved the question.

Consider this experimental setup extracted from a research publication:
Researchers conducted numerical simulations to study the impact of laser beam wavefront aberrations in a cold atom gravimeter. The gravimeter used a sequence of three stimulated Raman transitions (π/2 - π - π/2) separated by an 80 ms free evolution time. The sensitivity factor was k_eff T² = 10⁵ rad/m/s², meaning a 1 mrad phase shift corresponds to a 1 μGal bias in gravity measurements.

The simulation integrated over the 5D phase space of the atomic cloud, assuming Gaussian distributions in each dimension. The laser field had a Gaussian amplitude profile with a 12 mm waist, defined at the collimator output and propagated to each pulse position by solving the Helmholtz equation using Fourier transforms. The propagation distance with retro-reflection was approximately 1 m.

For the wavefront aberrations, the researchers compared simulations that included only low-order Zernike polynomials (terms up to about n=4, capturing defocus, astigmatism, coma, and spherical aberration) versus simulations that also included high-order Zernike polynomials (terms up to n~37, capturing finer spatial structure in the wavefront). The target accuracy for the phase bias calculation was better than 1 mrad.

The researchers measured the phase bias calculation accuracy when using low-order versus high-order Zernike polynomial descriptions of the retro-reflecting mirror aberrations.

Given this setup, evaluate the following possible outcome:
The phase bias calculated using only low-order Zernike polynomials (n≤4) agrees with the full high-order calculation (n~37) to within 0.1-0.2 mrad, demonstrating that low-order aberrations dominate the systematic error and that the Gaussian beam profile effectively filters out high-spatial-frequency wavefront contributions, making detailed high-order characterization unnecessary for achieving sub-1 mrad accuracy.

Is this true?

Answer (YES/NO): NO